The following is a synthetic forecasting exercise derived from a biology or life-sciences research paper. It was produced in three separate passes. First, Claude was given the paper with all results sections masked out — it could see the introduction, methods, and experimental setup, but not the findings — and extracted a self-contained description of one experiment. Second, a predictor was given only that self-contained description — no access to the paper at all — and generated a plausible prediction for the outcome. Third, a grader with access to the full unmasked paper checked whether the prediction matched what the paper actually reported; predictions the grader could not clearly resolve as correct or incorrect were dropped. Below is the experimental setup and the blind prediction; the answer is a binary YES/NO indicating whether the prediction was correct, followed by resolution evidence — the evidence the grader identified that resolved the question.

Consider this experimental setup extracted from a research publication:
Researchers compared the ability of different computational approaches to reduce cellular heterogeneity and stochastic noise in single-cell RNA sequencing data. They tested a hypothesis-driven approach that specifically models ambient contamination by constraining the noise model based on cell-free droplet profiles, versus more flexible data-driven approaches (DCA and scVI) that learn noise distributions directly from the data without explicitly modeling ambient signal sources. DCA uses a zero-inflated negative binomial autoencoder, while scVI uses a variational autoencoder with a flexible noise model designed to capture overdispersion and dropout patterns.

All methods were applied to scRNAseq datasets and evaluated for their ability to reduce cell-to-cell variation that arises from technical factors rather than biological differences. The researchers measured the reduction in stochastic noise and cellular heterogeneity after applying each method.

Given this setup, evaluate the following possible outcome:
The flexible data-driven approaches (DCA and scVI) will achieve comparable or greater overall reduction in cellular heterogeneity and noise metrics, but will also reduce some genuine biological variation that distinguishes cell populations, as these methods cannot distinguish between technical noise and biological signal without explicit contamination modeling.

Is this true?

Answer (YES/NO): NO